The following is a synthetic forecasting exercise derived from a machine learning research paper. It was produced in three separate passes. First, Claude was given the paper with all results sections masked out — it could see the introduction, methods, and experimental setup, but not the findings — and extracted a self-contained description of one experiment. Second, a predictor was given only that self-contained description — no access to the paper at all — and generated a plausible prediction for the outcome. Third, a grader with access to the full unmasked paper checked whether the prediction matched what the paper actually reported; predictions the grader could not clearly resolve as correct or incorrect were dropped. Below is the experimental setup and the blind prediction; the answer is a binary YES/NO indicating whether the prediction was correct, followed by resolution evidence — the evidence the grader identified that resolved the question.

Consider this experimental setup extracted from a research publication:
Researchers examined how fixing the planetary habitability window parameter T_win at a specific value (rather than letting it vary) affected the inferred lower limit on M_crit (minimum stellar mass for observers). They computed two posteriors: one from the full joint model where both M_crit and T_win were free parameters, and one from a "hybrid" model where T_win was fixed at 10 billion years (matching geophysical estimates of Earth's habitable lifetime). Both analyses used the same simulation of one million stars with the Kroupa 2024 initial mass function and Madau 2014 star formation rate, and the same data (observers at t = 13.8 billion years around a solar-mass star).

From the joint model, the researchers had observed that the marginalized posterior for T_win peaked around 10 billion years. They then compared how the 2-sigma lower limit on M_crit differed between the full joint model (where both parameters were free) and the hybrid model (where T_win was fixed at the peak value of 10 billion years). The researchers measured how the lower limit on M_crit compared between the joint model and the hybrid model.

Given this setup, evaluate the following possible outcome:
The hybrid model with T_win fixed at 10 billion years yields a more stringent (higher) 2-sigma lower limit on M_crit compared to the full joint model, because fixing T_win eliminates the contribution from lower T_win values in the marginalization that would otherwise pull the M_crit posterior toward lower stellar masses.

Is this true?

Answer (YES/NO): NO